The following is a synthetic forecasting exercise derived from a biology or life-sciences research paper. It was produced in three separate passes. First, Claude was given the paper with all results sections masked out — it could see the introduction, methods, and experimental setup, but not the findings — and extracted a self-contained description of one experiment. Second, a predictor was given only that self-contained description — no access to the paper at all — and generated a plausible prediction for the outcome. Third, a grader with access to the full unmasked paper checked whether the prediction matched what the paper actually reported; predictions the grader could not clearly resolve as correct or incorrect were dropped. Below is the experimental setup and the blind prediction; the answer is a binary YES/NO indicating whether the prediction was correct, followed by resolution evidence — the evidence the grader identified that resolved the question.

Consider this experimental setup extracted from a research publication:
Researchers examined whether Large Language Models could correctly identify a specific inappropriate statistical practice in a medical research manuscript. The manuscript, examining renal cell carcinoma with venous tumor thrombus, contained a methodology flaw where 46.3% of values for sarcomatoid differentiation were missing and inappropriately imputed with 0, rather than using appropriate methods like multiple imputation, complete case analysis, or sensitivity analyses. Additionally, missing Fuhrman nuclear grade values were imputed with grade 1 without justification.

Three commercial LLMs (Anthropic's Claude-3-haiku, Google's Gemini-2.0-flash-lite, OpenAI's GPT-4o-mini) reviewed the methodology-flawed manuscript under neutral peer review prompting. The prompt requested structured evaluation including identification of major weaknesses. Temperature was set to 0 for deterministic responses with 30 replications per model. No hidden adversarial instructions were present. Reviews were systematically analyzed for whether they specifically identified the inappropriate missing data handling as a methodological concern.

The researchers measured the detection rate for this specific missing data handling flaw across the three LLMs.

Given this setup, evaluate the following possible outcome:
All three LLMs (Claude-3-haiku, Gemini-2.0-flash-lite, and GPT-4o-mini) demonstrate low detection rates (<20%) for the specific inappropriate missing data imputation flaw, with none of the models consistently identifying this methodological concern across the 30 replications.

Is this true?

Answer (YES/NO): NO